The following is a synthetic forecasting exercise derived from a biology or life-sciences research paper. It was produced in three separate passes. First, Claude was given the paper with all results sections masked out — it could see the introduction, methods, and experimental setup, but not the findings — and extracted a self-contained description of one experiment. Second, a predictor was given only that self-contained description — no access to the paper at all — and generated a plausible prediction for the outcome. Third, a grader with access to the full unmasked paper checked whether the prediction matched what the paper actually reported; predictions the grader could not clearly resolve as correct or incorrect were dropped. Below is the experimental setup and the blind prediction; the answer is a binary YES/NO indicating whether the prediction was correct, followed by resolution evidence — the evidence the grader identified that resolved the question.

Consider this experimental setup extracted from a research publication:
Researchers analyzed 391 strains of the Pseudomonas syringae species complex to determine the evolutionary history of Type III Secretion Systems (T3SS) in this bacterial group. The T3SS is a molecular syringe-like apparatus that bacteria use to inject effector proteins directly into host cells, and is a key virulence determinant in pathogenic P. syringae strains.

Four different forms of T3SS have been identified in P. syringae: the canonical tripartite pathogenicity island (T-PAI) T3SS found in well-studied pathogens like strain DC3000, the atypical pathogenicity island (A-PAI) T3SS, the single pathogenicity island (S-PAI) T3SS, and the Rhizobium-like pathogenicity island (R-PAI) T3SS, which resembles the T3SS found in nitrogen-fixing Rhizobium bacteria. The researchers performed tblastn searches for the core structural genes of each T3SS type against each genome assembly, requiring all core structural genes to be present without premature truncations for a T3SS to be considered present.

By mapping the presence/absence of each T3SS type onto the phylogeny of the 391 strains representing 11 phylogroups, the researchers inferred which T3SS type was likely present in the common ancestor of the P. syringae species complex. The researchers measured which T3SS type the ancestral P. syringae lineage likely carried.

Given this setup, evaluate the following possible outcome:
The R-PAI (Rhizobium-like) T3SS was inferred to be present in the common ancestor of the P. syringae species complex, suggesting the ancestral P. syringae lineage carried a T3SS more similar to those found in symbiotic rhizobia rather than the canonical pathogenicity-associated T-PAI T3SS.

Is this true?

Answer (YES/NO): YES